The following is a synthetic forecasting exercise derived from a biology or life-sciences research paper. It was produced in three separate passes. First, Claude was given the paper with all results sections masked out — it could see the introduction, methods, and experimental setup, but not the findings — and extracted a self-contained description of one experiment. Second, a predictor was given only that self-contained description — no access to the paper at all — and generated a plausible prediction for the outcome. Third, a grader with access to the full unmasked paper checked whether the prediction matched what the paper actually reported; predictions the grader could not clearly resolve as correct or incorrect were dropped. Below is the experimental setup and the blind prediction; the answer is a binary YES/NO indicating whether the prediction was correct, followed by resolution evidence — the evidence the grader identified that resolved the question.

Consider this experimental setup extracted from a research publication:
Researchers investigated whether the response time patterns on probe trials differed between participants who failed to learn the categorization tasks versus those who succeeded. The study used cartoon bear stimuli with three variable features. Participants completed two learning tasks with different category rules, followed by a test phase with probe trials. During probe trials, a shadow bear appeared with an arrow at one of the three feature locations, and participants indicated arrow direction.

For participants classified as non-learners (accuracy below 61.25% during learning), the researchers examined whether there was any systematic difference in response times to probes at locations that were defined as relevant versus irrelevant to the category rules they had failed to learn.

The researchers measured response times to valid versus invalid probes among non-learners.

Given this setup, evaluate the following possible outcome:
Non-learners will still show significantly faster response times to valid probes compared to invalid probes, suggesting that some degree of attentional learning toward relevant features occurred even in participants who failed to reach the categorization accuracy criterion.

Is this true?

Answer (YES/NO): NO